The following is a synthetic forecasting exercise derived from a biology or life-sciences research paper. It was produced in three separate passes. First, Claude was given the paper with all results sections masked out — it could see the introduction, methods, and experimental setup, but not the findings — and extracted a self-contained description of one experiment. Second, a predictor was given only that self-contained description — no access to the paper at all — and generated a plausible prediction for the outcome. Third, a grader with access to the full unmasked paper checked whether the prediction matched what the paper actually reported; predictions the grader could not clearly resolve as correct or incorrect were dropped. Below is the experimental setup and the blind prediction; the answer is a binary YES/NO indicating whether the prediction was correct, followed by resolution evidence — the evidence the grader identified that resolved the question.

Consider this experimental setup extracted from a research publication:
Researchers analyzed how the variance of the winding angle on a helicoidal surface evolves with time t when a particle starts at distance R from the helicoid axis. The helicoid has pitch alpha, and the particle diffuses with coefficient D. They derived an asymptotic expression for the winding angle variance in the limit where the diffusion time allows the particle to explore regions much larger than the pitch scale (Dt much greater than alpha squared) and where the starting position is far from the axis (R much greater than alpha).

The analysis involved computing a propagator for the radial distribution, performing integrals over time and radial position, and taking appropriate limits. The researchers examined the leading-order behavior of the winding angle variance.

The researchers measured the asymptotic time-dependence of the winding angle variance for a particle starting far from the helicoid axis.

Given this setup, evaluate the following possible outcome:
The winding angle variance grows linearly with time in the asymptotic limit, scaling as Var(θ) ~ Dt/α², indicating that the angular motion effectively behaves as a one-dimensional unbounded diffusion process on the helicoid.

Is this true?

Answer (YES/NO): NO